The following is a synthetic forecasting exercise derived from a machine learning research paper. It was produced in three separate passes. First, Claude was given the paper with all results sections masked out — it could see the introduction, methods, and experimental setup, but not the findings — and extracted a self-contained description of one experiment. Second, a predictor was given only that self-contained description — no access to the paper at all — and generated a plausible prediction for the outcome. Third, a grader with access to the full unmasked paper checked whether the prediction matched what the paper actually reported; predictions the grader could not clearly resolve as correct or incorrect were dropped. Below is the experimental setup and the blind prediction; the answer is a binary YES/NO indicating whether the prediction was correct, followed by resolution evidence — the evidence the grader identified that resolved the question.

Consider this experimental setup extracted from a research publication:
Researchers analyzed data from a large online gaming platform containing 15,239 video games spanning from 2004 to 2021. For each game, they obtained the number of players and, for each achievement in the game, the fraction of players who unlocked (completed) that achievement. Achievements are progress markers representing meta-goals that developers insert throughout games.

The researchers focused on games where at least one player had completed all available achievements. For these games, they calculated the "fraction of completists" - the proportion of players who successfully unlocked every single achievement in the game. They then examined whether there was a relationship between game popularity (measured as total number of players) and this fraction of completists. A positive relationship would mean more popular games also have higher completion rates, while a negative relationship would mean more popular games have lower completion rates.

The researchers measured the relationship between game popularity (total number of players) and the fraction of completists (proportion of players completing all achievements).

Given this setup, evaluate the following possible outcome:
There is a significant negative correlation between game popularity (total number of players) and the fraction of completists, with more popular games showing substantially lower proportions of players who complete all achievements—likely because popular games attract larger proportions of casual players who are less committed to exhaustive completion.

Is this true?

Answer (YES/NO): YES